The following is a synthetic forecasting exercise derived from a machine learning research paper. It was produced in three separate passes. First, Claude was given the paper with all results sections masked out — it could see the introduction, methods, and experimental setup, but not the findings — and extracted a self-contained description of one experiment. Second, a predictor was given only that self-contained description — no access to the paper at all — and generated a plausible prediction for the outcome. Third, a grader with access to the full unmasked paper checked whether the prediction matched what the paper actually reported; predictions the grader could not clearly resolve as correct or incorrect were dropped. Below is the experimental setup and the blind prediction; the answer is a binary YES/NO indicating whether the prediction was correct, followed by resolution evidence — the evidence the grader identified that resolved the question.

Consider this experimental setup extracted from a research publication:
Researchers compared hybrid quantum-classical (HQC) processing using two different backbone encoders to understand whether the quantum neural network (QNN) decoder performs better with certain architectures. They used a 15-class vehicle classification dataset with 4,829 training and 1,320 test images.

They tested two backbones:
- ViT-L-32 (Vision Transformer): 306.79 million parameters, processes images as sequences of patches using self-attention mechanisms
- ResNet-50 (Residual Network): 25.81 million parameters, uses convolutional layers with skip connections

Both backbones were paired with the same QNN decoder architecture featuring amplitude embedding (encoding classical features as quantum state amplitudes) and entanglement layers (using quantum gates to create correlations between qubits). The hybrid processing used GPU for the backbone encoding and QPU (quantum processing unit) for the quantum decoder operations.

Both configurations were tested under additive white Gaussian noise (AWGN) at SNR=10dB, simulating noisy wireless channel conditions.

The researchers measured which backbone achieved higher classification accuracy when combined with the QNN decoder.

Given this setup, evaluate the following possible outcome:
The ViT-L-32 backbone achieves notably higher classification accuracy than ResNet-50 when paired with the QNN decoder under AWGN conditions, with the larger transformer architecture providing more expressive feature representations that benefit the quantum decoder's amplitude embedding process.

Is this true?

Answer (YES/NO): NO